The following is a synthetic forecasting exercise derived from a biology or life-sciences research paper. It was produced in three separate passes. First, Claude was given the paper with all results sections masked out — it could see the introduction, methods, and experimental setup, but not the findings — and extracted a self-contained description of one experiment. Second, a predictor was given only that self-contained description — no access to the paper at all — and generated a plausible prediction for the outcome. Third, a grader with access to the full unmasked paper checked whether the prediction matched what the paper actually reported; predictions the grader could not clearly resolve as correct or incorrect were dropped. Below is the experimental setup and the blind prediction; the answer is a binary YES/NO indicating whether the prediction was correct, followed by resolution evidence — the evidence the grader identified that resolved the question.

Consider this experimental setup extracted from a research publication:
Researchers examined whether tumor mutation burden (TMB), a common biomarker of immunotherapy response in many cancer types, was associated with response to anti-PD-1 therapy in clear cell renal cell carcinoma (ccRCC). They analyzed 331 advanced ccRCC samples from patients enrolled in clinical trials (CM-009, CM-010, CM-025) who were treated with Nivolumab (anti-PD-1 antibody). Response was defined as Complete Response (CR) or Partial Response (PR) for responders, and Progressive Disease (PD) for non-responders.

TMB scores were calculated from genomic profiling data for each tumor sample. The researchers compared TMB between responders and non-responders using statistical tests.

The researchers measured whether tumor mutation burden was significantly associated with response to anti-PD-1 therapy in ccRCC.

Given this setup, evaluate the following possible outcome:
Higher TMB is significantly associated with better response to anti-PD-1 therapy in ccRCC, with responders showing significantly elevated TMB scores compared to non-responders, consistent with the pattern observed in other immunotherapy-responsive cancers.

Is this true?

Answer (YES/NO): NO